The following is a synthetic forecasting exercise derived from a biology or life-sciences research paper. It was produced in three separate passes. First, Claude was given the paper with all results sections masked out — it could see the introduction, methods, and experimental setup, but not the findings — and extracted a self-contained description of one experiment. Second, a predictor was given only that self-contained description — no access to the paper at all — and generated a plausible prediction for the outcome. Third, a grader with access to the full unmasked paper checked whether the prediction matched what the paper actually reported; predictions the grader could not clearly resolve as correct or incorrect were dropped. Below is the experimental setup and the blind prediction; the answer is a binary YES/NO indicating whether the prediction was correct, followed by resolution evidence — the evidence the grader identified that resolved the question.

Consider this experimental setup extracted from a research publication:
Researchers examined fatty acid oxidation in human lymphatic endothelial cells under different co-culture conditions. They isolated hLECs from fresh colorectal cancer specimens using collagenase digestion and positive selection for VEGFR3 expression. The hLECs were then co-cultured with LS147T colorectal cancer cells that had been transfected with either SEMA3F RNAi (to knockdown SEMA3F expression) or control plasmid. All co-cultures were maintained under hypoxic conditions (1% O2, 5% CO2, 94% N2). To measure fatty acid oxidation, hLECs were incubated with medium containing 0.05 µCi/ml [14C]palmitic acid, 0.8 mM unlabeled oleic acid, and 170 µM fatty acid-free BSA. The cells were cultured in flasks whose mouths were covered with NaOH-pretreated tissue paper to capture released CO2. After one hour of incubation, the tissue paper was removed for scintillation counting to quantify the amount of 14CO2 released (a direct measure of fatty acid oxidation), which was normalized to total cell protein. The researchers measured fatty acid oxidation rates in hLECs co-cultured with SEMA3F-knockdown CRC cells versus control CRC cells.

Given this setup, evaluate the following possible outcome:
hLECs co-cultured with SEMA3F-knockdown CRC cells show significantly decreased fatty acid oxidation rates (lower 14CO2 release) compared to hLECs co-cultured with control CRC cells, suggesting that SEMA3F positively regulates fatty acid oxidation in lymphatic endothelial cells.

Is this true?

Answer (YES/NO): NO